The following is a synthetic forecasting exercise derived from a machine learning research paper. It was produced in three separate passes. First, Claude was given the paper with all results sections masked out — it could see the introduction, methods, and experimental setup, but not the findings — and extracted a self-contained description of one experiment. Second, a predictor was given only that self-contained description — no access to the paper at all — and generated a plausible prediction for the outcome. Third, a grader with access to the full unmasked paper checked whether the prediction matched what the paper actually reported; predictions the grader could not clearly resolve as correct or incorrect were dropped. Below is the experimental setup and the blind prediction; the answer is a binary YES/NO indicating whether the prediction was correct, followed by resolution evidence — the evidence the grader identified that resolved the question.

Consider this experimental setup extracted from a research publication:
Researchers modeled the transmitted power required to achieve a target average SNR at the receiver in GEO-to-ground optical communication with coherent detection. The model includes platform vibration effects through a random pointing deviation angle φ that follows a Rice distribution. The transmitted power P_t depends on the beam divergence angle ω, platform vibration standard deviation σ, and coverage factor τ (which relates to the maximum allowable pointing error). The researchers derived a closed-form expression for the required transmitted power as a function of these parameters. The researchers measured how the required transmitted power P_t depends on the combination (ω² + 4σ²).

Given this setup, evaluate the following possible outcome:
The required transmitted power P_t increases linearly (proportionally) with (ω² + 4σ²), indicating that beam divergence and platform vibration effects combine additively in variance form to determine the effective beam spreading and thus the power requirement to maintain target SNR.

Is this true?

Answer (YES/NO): NO